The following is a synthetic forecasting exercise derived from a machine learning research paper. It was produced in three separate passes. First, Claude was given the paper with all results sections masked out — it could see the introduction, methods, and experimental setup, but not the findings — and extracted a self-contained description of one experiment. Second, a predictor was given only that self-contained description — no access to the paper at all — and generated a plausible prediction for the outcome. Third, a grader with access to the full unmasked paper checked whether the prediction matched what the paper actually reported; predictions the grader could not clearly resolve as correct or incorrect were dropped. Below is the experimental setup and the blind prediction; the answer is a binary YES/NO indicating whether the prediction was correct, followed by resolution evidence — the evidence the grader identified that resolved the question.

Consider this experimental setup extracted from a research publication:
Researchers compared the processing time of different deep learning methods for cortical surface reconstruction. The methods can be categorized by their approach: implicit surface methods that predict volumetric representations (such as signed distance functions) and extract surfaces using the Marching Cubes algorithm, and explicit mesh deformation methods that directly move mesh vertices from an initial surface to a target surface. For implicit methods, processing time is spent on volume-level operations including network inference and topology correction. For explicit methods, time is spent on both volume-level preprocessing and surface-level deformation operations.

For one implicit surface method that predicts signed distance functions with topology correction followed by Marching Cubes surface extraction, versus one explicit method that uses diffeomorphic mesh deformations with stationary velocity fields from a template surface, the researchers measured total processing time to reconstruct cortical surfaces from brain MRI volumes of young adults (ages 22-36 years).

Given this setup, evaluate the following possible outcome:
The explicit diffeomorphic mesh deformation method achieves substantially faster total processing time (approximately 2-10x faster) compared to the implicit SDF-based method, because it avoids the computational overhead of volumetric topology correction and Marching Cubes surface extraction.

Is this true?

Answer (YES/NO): NO